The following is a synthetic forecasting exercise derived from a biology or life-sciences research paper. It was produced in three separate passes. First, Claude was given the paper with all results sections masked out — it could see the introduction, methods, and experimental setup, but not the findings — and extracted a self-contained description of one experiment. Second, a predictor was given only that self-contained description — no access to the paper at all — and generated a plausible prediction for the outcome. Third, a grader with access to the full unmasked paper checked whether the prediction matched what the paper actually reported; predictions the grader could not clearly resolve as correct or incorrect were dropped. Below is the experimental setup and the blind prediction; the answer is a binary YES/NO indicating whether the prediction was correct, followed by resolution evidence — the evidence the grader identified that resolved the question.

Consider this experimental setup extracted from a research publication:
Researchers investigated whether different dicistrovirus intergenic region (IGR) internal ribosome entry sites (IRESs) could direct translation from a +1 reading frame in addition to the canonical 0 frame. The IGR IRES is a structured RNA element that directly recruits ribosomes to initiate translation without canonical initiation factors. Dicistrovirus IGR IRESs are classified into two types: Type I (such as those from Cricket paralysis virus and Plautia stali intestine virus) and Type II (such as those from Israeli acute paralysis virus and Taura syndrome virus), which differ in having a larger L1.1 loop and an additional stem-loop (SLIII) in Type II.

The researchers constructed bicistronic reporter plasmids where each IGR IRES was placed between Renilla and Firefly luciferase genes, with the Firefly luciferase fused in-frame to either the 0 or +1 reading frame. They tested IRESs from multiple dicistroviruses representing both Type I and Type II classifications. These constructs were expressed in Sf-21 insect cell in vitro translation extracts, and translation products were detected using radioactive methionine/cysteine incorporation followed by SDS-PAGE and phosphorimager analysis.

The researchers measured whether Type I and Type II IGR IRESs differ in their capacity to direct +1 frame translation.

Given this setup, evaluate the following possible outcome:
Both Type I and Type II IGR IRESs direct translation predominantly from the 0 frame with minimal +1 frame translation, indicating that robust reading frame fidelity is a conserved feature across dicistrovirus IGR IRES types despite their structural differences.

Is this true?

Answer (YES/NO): NO